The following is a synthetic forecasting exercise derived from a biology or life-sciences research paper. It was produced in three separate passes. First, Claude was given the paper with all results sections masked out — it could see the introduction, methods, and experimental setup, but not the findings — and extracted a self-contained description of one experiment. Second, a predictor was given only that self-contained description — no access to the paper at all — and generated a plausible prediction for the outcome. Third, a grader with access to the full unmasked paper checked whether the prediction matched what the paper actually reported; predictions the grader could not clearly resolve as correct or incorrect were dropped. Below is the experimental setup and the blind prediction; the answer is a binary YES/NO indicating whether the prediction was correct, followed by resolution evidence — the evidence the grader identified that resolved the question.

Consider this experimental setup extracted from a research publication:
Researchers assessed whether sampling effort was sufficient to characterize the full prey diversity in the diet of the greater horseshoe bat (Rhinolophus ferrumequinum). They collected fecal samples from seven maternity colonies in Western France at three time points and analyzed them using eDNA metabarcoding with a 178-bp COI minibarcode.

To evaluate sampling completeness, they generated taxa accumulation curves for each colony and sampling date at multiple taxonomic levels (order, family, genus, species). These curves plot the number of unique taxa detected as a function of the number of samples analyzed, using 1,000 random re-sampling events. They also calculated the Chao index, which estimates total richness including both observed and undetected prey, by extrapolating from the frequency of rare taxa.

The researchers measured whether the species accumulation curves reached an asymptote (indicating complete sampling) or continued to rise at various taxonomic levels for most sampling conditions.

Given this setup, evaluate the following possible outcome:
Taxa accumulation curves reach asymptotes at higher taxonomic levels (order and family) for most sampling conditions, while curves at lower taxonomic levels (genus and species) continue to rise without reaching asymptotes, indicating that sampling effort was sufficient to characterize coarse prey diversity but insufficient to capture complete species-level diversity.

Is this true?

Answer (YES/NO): NO